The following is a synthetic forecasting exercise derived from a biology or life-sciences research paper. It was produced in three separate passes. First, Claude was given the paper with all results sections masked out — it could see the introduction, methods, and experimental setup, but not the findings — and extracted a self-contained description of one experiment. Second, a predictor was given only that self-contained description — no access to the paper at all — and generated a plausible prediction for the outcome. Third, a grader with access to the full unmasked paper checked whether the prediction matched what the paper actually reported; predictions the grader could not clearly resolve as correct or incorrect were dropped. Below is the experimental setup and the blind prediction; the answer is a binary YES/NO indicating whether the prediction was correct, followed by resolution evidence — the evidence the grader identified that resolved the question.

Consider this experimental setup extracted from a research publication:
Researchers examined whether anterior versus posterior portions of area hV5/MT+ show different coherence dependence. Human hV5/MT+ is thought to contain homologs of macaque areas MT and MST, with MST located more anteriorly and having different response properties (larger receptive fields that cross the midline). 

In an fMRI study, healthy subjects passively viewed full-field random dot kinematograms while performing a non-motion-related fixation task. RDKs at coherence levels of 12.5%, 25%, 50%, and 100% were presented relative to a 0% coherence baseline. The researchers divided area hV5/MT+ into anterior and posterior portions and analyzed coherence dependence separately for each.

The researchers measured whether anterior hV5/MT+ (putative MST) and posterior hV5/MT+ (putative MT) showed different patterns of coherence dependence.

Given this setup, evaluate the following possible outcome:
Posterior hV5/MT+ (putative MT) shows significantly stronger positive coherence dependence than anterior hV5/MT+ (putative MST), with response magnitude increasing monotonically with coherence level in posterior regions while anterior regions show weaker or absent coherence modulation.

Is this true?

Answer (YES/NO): NO